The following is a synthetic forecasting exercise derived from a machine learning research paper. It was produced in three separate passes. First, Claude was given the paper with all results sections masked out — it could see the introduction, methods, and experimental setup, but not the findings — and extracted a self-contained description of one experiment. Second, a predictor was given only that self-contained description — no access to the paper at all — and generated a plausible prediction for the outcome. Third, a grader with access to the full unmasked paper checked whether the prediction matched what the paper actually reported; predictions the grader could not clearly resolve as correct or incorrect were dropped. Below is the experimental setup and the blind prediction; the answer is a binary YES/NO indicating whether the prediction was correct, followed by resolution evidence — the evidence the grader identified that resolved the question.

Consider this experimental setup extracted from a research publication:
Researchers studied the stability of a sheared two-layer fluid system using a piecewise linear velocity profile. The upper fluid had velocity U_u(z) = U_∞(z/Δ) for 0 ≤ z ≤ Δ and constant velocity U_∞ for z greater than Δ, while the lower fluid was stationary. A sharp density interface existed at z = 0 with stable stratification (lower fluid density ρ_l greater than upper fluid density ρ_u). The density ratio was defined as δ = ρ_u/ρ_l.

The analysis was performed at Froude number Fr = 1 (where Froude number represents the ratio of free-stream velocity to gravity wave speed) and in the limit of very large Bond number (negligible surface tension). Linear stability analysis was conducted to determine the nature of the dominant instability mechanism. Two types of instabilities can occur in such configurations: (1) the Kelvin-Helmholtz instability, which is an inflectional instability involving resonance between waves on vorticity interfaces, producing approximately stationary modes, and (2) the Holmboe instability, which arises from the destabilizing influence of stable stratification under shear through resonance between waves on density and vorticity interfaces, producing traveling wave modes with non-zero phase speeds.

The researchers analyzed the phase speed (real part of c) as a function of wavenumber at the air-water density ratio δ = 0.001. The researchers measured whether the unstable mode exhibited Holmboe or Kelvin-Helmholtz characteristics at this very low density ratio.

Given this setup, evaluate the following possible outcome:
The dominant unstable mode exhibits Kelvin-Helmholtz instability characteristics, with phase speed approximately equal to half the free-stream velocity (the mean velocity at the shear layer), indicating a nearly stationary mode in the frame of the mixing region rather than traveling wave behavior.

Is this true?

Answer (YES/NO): NO